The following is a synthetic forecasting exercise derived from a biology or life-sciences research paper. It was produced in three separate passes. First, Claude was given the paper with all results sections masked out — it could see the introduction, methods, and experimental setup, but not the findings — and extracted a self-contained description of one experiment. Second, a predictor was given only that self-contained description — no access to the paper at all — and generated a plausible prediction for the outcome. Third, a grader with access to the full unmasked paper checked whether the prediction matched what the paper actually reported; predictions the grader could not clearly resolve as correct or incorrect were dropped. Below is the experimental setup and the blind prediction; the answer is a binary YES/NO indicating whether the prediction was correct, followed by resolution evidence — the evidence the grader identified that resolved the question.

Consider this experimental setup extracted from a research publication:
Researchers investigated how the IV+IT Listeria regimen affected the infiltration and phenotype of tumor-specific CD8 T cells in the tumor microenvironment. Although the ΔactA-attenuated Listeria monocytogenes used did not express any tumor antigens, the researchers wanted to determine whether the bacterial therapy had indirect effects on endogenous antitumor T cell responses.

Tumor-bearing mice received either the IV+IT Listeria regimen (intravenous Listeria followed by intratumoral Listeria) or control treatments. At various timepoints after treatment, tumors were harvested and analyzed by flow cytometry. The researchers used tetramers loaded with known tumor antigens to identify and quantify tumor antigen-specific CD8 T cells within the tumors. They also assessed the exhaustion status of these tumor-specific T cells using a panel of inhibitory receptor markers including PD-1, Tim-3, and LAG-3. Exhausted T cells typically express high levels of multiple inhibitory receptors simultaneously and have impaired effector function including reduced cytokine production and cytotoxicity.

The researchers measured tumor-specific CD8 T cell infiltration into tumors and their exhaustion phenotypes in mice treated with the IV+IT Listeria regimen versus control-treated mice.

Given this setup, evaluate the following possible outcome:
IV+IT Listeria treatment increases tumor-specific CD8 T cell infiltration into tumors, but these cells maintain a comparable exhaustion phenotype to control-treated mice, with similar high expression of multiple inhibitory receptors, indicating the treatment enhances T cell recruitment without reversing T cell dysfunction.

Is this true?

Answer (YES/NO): NO